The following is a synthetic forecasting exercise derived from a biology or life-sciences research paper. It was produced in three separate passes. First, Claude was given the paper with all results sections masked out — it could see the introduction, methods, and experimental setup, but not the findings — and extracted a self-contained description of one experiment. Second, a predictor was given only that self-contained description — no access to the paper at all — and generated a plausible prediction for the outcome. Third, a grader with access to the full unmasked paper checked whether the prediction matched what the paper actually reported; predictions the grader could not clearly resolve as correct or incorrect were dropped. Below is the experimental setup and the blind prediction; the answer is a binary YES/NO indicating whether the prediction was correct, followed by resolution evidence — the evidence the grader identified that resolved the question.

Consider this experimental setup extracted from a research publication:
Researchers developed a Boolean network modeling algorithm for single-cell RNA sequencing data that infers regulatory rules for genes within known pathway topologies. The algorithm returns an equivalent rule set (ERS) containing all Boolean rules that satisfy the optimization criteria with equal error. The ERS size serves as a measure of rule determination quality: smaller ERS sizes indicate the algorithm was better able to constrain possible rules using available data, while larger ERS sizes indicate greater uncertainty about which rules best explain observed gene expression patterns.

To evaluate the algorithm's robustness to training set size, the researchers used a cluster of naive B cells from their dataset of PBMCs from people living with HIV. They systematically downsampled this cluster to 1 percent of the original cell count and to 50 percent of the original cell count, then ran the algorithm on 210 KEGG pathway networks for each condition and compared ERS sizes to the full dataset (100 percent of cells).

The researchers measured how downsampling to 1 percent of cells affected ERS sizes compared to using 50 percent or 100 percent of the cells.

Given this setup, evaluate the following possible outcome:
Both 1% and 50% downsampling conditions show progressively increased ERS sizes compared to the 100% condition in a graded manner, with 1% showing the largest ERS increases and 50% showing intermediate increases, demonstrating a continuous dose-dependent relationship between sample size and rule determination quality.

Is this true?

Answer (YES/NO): NO